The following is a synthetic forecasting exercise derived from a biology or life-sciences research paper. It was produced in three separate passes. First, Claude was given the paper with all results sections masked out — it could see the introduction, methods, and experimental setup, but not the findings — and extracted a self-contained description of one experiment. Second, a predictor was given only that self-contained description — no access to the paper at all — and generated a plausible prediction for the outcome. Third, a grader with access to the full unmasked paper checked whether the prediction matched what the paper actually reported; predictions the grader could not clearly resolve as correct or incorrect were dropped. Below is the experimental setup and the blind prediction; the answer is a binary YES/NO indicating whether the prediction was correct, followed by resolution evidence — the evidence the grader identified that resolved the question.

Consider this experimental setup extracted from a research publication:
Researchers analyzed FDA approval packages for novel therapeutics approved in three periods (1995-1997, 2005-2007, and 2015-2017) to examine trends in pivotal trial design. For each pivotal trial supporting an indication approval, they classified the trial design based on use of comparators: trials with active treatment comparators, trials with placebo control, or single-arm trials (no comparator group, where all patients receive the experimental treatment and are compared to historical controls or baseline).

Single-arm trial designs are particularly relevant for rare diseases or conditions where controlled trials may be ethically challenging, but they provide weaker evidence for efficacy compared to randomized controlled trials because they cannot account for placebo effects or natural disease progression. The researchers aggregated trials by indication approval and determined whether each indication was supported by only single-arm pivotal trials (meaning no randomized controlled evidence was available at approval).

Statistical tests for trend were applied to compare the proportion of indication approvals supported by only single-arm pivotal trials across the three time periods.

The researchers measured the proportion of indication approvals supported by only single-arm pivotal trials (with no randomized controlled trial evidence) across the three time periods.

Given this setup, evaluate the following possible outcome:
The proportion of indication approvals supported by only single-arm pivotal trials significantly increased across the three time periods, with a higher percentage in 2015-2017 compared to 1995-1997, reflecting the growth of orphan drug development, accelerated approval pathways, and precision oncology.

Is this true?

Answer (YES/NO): YES